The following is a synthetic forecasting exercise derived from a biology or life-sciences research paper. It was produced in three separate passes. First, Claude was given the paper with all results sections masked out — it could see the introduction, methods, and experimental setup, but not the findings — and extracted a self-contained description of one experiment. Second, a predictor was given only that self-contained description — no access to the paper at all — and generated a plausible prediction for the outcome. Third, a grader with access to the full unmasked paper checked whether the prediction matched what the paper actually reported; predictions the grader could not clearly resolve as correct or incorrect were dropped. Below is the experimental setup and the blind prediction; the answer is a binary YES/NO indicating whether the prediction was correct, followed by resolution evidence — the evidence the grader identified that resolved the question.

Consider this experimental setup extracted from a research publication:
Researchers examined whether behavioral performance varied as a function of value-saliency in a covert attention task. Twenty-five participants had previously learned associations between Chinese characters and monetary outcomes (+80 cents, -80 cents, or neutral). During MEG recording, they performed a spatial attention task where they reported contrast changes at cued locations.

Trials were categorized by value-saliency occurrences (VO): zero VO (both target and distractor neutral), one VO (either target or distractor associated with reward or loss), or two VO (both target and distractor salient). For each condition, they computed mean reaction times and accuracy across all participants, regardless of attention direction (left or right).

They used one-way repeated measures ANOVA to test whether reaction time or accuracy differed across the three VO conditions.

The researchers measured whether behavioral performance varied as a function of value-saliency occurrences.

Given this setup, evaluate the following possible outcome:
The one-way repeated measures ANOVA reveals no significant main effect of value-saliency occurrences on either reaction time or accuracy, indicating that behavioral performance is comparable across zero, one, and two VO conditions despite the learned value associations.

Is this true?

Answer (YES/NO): YES